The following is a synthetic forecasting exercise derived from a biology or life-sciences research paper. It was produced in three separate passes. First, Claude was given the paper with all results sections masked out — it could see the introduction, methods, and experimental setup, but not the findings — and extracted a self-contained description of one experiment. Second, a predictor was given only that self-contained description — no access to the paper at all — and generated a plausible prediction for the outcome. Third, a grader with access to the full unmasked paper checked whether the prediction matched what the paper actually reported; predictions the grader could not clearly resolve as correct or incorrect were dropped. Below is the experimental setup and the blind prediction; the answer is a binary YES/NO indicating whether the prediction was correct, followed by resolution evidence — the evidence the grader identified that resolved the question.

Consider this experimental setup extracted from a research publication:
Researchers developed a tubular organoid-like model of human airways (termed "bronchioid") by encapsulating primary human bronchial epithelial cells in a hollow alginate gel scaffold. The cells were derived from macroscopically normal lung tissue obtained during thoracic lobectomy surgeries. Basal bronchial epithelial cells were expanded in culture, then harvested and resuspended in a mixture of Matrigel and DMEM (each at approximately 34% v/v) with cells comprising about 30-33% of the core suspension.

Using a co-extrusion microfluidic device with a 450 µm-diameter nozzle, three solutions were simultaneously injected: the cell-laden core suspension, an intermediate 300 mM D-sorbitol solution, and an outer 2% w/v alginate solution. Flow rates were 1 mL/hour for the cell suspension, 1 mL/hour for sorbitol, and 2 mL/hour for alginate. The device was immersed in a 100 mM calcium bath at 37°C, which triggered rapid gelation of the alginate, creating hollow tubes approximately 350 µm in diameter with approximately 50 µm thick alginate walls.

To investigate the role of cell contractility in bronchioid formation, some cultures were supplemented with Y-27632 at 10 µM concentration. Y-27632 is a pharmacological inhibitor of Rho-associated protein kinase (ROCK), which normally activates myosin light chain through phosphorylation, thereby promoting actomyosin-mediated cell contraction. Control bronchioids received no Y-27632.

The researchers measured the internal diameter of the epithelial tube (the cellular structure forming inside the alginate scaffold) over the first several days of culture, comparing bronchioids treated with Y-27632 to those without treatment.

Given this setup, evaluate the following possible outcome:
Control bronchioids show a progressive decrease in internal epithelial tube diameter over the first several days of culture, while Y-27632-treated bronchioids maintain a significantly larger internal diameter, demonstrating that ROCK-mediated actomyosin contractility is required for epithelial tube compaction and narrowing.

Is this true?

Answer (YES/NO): YES